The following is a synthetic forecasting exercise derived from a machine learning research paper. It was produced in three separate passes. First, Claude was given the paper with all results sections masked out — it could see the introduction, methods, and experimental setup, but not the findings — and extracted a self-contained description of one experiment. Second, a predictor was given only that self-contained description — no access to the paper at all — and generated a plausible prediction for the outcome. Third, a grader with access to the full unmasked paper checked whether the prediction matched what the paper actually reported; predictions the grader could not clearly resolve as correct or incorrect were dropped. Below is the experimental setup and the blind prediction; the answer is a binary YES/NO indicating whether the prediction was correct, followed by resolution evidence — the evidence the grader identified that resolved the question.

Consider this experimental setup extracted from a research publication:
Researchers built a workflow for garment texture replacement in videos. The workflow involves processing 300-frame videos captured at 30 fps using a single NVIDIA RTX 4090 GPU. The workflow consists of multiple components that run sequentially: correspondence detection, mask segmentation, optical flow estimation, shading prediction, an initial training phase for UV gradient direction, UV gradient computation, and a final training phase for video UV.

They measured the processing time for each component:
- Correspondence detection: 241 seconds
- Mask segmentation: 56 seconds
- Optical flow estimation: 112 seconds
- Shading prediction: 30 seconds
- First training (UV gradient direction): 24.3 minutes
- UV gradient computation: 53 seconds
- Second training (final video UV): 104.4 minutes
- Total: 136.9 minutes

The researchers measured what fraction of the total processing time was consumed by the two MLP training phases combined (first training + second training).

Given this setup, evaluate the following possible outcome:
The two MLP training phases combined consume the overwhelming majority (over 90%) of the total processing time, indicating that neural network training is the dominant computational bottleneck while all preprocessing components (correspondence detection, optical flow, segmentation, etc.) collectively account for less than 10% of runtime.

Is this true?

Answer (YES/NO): YES